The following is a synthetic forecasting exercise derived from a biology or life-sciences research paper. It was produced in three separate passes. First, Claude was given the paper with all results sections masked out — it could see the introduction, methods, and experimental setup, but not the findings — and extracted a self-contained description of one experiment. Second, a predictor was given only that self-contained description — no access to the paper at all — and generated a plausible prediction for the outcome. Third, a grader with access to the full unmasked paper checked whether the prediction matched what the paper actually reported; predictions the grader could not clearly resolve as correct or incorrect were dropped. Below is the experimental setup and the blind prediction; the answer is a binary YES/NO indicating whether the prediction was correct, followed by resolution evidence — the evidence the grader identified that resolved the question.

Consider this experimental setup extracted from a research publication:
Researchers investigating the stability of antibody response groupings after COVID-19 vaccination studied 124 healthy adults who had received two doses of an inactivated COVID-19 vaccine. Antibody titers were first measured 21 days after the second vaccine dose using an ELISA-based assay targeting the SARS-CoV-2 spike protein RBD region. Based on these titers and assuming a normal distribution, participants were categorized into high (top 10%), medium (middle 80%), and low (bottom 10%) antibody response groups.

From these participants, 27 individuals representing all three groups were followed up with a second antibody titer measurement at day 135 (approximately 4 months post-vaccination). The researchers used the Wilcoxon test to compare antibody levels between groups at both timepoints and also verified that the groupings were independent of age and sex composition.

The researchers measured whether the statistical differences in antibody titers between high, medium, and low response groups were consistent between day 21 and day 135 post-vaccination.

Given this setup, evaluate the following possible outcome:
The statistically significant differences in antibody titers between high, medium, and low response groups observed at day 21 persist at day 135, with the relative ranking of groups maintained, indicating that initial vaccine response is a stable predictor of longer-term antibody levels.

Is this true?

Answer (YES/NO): YES